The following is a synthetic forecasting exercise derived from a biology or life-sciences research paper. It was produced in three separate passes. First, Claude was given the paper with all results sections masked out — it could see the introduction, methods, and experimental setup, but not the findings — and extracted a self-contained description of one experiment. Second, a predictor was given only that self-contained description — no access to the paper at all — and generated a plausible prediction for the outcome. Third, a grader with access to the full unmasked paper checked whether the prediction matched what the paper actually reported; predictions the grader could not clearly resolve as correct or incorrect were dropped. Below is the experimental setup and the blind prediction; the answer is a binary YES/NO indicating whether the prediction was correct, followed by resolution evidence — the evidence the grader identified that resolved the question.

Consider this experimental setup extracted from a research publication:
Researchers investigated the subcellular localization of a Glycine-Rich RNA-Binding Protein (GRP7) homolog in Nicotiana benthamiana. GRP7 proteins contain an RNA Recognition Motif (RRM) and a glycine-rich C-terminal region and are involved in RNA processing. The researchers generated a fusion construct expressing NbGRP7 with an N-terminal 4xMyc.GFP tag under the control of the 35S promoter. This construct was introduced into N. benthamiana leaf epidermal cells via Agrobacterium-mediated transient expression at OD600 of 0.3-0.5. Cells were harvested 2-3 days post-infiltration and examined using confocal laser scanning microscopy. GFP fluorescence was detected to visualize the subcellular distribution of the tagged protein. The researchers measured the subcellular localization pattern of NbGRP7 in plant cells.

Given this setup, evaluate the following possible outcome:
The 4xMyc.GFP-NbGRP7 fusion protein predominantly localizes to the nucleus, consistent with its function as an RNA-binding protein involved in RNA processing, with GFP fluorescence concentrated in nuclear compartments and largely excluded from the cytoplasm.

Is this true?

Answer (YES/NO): NO